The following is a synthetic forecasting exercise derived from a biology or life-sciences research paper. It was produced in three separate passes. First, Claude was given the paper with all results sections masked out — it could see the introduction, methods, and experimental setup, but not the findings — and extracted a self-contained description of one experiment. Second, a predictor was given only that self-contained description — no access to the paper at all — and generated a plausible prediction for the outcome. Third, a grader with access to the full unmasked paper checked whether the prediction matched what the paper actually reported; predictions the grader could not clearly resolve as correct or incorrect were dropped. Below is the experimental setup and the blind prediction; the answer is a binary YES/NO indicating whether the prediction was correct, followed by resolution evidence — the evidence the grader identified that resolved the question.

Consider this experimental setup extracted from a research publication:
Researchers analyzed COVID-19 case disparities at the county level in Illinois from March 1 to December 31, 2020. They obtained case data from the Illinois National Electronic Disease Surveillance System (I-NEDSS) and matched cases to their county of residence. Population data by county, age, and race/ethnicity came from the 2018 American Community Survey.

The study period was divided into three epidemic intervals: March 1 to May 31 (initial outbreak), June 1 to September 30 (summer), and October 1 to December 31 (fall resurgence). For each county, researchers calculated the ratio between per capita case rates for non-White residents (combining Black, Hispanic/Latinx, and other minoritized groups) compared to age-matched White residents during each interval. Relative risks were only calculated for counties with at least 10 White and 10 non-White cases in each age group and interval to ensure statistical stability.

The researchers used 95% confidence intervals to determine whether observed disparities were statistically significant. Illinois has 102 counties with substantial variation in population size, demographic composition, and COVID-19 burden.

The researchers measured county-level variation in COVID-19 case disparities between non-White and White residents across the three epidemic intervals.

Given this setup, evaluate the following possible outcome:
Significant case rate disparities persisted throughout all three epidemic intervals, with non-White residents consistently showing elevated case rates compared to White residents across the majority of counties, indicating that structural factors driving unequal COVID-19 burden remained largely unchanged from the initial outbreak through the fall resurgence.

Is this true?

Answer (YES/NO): NO